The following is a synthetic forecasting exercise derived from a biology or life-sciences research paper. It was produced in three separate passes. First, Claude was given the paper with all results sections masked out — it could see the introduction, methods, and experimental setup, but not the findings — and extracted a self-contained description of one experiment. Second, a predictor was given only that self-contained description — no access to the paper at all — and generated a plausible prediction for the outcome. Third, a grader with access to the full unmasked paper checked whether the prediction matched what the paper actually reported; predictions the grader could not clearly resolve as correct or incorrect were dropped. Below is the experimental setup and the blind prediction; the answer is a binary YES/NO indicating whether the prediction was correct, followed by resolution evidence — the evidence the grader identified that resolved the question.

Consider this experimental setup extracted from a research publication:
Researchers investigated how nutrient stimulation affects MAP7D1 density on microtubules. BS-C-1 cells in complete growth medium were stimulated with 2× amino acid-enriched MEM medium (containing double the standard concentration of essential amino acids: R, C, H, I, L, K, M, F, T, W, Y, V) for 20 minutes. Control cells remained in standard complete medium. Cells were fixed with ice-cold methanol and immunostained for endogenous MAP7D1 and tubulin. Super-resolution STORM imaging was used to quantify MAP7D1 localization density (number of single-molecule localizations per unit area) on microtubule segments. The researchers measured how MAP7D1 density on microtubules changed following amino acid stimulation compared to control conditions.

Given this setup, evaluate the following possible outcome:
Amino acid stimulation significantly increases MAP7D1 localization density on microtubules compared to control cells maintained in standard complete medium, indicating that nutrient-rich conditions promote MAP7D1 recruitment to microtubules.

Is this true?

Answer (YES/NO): NO